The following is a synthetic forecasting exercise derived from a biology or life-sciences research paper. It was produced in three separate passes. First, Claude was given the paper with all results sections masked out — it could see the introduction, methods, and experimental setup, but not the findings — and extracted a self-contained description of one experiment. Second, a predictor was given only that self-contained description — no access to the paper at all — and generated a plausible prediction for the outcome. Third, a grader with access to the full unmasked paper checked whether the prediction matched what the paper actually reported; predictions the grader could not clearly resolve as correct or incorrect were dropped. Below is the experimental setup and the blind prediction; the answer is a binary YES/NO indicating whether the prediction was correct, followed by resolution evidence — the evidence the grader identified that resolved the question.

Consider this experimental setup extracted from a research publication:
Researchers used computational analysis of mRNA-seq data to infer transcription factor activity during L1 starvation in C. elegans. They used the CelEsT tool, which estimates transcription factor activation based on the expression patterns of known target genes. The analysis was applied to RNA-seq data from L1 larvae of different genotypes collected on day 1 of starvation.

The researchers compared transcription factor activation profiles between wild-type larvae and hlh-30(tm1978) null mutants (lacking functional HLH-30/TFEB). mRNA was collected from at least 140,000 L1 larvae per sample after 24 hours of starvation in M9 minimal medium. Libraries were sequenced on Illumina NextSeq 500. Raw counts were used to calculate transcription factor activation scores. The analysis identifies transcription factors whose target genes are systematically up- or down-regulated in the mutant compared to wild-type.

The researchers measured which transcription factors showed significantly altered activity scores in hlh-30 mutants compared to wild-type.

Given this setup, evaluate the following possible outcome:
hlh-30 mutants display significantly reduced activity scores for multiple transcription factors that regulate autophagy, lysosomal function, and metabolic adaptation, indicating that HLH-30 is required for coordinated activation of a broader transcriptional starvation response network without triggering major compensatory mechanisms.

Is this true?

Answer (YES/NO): NO